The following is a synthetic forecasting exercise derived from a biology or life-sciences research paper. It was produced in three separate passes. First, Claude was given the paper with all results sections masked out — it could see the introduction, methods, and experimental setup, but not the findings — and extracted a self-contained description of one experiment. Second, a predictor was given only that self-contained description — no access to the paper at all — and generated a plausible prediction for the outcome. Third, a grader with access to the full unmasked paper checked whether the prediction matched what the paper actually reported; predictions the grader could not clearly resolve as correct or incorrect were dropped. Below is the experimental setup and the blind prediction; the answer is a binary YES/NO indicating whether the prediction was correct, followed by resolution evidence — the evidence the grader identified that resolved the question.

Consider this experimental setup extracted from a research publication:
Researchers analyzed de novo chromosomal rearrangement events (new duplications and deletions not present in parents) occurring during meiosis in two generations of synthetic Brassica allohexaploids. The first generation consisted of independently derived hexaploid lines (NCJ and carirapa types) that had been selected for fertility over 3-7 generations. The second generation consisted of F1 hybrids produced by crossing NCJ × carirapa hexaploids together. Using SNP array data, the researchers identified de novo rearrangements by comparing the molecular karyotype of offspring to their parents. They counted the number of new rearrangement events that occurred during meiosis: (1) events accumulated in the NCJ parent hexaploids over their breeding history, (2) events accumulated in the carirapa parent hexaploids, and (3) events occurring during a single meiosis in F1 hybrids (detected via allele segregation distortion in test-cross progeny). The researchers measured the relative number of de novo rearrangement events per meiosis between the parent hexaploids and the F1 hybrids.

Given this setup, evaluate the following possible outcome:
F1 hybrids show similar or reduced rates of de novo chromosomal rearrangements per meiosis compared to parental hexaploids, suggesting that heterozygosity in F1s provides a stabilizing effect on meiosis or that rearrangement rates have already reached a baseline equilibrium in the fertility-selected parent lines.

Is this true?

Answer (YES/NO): NO